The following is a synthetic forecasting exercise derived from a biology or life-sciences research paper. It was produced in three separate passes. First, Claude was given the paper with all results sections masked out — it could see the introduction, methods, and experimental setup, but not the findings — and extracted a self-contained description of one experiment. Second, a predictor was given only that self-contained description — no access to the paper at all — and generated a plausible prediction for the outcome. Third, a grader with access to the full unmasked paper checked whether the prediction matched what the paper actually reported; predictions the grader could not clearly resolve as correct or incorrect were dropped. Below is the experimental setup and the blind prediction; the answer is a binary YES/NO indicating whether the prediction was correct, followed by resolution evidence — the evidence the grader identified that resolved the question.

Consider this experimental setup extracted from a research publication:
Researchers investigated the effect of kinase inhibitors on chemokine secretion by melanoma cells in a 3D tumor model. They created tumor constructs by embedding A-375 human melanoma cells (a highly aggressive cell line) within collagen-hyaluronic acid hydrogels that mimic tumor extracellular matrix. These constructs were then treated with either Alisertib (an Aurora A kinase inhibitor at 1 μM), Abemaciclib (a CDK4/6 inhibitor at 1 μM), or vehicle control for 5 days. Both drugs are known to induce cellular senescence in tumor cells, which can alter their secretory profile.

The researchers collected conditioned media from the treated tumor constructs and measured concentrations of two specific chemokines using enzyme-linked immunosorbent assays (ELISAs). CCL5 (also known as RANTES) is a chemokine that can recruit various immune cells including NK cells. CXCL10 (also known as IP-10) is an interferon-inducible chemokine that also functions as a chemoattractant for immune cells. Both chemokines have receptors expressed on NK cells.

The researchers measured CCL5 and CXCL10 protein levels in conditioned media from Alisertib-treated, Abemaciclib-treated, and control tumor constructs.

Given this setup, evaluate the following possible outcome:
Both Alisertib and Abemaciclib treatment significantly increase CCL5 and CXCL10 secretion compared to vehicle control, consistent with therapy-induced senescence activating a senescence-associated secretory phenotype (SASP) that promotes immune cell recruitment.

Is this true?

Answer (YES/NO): YES